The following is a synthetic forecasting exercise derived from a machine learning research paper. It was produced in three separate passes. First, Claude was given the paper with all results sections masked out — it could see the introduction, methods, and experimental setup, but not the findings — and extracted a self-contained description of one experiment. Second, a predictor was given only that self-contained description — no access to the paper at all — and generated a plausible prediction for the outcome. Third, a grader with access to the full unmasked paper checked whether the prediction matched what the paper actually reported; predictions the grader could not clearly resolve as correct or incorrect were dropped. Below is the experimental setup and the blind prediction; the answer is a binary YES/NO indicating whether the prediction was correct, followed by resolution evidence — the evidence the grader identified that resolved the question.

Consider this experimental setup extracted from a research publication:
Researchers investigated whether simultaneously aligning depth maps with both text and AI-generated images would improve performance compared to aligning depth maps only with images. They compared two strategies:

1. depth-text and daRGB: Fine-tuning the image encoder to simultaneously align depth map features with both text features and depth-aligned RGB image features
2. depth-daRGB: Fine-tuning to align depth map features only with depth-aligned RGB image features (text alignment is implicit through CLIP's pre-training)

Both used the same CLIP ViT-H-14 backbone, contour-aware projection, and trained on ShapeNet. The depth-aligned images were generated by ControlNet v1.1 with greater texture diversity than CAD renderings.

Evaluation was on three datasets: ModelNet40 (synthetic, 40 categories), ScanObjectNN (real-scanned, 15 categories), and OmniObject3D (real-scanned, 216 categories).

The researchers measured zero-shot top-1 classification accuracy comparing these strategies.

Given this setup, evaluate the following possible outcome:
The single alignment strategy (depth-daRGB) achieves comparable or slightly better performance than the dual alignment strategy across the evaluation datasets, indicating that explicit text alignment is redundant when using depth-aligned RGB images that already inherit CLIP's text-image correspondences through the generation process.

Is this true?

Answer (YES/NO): NO